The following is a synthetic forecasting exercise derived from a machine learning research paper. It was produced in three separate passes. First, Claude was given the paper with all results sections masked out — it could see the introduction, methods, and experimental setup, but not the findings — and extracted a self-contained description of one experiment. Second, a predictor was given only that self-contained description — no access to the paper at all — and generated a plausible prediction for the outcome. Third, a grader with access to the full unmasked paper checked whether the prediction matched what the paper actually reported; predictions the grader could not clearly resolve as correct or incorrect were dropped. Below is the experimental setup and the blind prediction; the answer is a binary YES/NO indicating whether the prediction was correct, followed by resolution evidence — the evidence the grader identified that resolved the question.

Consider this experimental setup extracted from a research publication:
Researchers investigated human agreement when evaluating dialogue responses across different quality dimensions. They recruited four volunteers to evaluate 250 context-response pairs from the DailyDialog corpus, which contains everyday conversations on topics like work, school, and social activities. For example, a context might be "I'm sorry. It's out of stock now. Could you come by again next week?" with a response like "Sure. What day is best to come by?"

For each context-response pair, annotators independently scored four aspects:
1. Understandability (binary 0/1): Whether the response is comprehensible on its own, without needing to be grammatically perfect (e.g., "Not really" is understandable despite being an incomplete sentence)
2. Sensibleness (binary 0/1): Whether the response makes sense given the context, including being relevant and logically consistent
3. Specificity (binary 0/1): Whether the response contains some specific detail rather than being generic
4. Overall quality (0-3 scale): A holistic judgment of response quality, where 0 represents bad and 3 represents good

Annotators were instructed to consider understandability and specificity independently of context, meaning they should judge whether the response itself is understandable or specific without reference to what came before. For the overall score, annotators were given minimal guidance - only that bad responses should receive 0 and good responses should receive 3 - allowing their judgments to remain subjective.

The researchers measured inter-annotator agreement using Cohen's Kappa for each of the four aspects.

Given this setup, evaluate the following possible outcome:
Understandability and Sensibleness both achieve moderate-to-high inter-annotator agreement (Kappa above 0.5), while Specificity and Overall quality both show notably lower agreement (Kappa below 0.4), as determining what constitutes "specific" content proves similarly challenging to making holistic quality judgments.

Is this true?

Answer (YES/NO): NO